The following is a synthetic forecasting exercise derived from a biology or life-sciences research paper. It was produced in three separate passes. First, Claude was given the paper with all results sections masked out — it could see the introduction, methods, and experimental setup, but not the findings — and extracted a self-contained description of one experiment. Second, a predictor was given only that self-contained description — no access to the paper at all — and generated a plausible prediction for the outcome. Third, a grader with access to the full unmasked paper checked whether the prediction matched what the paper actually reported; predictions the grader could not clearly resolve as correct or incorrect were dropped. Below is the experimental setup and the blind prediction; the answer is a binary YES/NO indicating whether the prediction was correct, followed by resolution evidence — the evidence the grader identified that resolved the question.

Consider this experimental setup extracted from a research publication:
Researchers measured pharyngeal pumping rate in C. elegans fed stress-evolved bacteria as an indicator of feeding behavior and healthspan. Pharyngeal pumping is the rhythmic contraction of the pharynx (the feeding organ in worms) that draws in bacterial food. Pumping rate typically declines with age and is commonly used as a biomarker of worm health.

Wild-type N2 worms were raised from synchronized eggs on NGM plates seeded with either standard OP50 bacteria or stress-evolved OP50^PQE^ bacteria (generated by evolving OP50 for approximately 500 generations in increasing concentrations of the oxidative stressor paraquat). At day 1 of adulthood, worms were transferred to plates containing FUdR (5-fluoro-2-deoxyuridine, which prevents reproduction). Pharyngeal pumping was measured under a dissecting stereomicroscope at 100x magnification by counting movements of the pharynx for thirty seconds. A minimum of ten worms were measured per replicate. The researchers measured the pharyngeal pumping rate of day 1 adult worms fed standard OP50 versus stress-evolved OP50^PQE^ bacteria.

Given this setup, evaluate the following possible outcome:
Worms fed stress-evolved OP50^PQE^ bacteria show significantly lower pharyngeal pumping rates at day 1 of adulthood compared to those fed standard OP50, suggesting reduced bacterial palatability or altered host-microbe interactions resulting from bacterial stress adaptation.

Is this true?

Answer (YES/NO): NO